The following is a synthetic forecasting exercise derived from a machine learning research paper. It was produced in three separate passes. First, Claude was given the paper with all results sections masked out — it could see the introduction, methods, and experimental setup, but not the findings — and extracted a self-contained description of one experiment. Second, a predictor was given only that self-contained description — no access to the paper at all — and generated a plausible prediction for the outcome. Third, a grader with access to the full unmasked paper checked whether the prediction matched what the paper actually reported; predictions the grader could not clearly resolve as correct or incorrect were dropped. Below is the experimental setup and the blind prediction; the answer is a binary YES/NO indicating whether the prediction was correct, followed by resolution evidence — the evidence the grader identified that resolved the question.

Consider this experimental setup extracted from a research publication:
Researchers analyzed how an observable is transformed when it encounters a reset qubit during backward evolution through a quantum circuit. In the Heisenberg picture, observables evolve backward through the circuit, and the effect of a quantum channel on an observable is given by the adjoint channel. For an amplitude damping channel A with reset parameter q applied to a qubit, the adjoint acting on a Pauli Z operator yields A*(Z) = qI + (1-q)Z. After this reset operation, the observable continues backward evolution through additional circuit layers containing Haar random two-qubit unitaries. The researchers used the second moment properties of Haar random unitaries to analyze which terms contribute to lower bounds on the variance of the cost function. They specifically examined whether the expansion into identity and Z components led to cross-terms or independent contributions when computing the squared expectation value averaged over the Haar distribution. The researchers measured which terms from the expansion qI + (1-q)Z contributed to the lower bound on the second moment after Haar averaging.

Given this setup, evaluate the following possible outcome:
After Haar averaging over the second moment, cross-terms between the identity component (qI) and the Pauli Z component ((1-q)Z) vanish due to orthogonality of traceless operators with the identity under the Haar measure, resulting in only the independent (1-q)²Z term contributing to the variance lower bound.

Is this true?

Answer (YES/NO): NO